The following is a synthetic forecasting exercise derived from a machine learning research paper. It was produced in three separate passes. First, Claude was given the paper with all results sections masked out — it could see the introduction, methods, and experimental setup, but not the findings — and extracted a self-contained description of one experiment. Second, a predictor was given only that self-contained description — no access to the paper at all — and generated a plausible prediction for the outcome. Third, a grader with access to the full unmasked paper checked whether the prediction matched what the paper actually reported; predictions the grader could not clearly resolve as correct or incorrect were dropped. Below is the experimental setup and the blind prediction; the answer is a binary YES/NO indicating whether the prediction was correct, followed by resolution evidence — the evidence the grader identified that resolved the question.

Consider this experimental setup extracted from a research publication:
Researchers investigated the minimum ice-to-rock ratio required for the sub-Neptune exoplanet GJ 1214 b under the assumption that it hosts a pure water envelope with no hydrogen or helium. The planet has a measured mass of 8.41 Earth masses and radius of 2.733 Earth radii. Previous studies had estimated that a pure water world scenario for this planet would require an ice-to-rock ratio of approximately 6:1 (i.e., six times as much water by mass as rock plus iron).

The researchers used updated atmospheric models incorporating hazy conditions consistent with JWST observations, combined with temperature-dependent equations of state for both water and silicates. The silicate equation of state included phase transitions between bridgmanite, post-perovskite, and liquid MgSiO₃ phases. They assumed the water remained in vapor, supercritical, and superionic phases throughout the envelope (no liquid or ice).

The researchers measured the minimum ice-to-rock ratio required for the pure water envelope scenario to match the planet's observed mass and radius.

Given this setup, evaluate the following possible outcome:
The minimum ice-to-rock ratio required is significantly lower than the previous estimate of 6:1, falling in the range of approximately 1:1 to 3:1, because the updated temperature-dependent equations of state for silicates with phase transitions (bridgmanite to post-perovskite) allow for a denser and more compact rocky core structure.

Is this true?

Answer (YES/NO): NO